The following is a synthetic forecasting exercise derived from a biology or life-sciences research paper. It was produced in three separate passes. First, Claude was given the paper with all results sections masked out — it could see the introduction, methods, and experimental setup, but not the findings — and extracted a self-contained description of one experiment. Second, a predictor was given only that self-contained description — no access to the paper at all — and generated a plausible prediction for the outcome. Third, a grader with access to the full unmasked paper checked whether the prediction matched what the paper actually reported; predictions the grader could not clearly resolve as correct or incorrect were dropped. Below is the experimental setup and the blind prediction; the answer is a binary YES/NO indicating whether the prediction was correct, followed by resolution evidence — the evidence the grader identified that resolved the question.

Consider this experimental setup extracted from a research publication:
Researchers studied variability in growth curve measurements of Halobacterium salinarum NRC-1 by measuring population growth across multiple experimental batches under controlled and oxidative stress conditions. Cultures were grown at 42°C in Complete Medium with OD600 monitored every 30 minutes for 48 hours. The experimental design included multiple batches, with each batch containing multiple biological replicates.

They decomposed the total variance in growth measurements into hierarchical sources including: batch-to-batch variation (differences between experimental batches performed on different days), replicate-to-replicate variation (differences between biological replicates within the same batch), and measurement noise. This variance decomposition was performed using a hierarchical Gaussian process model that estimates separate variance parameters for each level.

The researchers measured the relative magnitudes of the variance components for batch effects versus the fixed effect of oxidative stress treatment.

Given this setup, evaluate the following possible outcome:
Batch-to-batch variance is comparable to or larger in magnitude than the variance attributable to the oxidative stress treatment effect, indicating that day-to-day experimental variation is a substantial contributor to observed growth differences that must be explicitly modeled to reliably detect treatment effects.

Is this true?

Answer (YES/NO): YES